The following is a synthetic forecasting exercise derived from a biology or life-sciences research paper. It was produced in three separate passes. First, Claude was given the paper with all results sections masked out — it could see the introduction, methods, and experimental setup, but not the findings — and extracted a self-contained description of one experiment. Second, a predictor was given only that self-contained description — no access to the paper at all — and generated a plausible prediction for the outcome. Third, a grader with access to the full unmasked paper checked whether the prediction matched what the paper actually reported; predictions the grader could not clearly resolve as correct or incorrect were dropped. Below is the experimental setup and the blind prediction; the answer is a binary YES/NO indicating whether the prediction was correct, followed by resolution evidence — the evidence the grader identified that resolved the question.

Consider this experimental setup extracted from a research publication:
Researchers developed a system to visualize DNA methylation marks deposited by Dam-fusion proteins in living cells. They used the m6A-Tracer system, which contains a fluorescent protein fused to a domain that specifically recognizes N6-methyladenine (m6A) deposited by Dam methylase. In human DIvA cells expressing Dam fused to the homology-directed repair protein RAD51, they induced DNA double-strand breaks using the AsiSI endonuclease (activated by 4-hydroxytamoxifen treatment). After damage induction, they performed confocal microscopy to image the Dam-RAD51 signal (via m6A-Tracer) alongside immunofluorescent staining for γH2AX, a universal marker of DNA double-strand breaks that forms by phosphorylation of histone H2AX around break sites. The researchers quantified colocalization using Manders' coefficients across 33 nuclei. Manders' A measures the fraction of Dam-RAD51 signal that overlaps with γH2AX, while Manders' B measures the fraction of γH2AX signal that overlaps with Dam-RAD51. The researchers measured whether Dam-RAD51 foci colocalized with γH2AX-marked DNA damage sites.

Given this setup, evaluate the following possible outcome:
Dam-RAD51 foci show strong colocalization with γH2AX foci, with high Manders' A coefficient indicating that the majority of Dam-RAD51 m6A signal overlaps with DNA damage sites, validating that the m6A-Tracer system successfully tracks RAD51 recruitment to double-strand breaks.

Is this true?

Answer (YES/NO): YES